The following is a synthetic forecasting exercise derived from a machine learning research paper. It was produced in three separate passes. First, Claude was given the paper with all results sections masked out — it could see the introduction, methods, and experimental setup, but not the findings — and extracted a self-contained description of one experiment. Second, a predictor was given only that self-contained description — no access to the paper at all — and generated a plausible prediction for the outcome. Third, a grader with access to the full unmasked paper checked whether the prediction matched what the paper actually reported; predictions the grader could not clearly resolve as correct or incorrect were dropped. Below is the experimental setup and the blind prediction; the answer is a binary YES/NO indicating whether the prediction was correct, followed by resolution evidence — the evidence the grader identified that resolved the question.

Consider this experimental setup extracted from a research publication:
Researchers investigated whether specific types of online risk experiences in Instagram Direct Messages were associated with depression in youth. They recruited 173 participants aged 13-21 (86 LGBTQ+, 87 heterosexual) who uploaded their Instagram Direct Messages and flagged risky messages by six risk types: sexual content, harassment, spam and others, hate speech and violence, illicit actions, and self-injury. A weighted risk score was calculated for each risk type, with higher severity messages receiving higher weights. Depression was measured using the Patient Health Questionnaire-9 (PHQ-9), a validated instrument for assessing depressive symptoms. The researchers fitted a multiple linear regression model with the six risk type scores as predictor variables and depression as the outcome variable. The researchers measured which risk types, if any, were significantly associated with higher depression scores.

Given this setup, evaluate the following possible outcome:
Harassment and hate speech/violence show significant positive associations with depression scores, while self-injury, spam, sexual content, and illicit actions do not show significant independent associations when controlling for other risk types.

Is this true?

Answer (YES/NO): NO